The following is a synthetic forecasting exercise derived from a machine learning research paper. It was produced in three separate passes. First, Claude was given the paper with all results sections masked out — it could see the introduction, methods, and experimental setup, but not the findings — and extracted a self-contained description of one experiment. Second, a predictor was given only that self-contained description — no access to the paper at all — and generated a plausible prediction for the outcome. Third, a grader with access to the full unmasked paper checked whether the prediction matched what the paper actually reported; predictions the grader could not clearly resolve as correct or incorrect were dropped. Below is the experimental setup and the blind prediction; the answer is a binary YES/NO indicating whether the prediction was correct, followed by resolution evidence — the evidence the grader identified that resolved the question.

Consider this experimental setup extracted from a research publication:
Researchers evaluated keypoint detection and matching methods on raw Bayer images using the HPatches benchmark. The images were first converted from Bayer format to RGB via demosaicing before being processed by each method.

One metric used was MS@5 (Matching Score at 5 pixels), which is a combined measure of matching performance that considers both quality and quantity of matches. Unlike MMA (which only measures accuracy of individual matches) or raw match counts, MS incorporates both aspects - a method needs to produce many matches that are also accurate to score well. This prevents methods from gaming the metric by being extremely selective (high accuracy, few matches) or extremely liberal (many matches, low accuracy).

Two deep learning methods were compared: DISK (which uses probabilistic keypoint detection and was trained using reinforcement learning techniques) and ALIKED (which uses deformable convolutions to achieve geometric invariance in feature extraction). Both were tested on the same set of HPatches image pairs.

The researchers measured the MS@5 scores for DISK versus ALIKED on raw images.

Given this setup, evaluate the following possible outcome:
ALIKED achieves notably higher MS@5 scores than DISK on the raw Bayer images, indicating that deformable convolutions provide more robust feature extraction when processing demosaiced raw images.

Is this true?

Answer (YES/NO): NO